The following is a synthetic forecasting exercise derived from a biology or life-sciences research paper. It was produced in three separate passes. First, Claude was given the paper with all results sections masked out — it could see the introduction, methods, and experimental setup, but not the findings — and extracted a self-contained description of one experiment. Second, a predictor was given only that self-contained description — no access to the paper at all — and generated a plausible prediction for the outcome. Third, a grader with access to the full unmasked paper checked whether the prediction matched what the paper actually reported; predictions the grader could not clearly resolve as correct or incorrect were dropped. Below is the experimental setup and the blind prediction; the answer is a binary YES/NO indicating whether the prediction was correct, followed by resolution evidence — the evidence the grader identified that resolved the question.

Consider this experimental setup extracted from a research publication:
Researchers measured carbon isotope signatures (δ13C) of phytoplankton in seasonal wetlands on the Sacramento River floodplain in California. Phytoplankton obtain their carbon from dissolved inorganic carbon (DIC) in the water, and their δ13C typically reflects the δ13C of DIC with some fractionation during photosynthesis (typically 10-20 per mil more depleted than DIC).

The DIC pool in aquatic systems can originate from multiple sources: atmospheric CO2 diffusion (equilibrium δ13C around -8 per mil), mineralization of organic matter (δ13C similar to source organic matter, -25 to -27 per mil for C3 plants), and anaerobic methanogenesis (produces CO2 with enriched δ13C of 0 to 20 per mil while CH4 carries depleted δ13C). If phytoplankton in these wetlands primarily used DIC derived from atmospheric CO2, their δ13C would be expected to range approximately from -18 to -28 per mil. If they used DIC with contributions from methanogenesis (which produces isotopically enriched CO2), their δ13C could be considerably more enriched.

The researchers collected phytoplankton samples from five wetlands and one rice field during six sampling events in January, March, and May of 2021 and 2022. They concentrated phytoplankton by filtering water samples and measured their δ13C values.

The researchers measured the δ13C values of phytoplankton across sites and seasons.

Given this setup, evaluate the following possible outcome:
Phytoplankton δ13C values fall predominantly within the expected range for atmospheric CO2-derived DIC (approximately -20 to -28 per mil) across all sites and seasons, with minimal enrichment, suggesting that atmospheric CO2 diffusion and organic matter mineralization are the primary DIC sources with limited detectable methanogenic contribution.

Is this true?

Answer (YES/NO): NO